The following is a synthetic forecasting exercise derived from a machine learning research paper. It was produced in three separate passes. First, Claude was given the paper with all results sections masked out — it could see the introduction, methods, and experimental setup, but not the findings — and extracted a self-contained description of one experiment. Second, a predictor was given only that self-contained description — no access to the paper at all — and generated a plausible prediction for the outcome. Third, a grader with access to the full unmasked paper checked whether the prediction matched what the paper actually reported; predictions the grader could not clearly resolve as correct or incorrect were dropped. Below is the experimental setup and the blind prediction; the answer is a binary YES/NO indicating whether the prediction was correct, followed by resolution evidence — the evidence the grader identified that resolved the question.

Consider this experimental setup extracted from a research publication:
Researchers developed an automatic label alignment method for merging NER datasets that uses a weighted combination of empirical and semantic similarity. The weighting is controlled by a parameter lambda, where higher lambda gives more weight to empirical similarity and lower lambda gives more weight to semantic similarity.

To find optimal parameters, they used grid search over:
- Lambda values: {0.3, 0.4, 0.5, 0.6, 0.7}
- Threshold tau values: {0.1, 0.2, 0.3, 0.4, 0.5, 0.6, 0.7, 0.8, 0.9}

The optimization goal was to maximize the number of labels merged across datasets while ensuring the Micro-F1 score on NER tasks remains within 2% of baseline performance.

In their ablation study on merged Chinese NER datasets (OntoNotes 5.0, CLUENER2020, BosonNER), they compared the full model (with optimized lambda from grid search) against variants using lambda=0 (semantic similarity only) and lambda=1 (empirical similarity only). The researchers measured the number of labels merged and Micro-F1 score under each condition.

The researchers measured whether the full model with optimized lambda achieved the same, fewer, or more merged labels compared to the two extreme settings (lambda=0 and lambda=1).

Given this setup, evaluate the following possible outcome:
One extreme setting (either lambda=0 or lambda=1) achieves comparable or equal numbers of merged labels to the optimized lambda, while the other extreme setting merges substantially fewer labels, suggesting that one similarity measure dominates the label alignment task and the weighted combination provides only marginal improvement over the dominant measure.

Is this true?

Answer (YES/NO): NO